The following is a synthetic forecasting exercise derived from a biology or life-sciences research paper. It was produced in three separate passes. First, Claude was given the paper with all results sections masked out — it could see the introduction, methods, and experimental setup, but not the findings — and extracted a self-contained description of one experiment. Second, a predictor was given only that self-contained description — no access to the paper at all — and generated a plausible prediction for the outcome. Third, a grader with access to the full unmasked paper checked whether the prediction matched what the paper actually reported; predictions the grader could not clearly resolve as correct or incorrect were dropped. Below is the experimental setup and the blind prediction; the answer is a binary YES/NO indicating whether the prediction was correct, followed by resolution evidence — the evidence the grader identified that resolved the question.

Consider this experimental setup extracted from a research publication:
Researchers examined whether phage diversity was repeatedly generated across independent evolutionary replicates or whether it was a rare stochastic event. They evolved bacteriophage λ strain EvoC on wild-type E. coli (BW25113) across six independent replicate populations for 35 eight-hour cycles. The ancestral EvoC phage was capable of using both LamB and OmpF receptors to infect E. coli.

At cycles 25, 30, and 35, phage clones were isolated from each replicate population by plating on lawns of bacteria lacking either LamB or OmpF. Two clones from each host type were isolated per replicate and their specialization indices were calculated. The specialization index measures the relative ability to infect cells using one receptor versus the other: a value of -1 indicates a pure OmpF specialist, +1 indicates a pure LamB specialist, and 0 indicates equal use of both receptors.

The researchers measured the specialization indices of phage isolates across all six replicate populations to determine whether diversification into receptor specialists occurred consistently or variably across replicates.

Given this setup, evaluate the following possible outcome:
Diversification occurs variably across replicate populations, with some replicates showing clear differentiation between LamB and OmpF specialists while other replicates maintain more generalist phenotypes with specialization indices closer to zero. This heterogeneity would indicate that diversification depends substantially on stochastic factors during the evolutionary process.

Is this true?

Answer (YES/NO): NO